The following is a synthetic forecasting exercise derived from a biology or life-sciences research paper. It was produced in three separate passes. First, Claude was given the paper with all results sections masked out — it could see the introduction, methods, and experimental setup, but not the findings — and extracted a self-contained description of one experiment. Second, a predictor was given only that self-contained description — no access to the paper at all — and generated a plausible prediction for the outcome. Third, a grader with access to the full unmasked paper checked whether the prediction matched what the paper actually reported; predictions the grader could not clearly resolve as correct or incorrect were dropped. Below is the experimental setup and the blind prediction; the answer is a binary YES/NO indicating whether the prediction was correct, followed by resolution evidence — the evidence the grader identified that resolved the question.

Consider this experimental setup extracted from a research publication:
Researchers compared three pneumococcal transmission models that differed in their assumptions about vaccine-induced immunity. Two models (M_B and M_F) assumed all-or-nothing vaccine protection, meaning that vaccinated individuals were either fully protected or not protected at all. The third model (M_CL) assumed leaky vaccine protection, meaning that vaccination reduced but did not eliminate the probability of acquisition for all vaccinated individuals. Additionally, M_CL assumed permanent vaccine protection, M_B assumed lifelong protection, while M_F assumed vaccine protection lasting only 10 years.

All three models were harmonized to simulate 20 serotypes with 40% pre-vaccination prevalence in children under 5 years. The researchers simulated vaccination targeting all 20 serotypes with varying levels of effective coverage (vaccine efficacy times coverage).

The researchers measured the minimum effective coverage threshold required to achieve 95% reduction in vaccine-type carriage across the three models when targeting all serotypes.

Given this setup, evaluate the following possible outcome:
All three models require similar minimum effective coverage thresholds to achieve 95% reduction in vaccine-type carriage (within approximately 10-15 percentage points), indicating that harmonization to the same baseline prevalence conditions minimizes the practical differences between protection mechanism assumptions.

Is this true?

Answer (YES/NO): NO